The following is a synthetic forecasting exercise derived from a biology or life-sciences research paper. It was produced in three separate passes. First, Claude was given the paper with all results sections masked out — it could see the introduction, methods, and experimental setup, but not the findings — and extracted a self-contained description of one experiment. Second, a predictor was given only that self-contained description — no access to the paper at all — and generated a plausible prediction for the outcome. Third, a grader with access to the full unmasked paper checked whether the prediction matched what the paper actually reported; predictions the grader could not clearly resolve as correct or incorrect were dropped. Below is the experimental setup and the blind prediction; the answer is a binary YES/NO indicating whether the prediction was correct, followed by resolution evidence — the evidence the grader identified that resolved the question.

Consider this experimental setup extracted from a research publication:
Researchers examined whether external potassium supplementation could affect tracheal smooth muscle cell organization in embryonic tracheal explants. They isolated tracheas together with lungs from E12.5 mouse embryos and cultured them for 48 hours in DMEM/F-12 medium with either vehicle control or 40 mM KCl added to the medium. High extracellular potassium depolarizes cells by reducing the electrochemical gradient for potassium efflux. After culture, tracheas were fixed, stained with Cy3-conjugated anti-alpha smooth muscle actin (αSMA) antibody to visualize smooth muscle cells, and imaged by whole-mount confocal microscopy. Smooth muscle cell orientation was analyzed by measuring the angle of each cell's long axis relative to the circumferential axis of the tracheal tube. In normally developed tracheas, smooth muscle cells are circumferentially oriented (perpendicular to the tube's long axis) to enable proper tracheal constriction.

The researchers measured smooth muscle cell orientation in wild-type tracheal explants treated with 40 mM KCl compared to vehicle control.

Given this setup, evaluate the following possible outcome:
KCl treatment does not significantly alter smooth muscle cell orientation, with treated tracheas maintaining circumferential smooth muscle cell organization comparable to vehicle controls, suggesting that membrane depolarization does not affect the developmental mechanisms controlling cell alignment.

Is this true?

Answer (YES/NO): NO